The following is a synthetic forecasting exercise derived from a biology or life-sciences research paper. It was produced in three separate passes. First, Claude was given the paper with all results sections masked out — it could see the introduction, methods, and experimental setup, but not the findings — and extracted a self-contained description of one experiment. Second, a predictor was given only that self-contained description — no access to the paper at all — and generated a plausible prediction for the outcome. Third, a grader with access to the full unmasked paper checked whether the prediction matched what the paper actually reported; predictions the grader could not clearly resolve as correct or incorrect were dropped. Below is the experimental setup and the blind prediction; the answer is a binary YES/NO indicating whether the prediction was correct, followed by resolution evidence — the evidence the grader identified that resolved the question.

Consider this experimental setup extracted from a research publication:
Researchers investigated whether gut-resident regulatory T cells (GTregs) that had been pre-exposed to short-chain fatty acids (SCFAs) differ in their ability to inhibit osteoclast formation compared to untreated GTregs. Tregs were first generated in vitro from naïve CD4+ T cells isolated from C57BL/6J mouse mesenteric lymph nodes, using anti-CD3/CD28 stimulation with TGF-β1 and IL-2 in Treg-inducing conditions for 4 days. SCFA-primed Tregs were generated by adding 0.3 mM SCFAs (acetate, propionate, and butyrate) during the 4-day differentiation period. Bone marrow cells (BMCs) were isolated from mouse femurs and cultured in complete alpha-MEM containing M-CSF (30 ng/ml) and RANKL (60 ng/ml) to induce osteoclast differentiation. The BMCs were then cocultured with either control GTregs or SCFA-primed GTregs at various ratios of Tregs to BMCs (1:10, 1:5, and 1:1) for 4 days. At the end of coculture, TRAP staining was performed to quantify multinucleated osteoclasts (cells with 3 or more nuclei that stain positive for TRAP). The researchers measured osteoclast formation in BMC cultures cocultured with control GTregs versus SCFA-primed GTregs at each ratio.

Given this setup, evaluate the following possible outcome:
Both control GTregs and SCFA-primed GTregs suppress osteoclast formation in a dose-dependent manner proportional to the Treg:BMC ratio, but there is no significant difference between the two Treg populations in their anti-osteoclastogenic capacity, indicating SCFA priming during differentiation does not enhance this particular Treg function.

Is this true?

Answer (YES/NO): NO